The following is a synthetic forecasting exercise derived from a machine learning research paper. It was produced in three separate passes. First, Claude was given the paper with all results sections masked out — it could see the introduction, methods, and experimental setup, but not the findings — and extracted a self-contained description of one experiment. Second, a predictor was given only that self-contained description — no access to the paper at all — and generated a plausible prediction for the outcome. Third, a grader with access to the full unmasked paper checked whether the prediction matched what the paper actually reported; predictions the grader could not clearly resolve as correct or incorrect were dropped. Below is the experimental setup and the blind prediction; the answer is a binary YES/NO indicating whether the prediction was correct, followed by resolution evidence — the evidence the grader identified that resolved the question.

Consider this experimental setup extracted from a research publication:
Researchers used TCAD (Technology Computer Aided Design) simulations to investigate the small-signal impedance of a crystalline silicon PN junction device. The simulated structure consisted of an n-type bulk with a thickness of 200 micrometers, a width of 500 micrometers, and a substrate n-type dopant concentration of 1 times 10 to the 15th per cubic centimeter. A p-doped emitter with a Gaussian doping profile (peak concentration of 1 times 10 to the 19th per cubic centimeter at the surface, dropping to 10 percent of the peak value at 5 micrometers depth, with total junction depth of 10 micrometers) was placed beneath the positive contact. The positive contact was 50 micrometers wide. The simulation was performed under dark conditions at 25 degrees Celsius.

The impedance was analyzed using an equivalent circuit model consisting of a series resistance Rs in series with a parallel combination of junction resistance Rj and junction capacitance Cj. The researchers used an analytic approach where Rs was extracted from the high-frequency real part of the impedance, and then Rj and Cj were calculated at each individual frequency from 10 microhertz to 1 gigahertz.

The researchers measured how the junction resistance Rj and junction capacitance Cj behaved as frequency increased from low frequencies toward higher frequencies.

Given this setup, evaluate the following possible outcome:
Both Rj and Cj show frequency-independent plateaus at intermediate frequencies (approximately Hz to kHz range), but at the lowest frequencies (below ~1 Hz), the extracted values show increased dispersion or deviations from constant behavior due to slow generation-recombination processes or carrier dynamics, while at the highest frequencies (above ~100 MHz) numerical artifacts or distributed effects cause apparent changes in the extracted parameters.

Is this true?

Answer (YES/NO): NO